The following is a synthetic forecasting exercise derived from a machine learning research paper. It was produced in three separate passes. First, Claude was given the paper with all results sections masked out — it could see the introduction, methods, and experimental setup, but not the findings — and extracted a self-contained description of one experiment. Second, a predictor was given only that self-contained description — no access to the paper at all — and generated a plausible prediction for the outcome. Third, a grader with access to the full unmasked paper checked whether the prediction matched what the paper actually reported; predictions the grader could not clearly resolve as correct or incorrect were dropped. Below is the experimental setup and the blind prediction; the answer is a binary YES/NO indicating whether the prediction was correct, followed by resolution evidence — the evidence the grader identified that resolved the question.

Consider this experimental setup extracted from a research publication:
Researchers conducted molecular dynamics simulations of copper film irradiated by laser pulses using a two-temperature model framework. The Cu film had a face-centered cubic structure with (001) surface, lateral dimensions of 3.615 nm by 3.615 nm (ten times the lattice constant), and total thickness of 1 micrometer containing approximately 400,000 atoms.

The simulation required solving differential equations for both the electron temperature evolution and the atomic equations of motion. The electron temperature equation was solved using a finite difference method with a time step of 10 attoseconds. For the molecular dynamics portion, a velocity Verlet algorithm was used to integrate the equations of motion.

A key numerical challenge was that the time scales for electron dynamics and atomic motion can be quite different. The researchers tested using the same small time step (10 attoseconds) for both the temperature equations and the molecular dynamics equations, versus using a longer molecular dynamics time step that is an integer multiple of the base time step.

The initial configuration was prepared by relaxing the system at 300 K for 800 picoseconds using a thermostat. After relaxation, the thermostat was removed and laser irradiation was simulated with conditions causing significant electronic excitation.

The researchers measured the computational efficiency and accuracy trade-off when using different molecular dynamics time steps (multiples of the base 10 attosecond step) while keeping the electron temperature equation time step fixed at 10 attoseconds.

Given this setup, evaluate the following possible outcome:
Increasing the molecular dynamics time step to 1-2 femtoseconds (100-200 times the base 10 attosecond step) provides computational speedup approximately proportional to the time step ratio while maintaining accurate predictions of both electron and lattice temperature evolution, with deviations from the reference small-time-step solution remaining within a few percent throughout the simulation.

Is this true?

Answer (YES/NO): NO